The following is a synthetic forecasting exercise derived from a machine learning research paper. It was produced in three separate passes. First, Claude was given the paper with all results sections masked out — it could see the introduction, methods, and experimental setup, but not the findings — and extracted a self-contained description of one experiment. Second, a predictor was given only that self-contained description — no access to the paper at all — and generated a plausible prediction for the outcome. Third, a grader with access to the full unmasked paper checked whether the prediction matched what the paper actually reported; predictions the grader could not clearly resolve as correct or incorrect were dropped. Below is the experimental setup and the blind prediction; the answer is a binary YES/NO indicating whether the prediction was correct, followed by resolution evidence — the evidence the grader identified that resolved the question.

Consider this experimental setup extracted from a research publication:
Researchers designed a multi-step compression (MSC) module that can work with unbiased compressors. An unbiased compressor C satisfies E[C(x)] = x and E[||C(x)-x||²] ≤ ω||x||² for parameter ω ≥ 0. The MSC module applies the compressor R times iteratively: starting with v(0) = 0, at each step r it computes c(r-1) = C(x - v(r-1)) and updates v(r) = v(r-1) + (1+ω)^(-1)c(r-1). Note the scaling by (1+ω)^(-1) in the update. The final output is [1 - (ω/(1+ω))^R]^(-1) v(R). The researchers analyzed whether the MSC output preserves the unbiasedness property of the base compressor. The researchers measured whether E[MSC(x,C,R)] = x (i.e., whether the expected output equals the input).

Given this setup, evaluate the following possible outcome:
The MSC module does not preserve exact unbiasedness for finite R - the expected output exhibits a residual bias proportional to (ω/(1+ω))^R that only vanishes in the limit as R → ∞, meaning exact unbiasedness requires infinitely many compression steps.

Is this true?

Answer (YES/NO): NO